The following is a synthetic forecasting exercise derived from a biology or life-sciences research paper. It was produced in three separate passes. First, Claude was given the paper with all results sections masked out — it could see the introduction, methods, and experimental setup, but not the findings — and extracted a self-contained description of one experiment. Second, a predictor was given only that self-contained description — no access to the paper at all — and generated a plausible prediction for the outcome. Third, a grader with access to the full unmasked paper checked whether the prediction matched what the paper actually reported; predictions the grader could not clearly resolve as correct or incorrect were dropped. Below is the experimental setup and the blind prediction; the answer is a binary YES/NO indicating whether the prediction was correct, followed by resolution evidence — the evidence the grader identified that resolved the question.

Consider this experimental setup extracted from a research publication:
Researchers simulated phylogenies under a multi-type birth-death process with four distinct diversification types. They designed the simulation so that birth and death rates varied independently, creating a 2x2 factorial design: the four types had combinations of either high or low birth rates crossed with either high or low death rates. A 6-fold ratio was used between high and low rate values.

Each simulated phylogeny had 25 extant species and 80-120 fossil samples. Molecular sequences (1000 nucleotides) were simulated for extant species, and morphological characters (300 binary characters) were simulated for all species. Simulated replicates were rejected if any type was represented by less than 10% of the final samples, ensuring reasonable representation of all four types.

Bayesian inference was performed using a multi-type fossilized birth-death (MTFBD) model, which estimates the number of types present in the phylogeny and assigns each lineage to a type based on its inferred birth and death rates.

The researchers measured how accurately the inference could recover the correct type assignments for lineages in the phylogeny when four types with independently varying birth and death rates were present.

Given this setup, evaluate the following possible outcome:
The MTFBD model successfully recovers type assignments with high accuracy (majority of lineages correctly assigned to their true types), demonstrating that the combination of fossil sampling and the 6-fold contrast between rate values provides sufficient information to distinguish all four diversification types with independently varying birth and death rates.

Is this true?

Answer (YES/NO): NO